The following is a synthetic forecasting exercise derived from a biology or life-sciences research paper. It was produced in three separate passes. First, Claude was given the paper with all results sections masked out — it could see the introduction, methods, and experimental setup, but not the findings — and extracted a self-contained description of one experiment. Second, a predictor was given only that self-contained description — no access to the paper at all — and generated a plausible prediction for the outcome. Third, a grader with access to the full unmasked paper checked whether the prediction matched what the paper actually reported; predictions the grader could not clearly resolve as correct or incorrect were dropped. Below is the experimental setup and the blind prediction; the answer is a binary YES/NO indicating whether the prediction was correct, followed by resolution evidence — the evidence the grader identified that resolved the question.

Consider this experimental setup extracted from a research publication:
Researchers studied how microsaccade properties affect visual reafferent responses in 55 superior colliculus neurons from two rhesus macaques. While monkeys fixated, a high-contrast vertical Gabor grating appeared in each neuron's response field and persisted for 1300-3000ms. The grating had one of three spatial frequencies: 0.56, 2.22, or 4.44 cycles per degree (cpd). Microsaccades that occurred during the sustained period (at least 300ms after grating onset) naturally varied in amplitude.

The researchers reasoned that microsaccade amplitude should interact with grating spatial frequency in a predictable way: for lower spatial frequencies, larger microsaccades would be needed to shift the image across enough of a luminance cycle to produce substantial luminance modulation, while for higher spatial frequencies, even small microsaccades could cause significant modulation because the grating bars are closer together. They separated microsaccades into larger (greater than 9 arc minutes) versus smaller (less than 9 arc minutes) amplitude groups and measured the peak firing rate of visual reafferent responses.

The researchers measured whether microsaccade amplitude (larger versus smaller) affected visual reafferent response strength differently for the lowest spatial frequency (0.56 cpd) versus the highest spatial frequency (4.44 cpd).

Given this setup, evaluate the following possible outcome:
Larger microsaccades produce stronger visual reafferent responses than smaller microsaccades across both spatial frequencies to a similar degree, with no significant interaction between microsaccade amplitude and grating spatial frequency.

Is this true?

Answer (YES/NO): NO